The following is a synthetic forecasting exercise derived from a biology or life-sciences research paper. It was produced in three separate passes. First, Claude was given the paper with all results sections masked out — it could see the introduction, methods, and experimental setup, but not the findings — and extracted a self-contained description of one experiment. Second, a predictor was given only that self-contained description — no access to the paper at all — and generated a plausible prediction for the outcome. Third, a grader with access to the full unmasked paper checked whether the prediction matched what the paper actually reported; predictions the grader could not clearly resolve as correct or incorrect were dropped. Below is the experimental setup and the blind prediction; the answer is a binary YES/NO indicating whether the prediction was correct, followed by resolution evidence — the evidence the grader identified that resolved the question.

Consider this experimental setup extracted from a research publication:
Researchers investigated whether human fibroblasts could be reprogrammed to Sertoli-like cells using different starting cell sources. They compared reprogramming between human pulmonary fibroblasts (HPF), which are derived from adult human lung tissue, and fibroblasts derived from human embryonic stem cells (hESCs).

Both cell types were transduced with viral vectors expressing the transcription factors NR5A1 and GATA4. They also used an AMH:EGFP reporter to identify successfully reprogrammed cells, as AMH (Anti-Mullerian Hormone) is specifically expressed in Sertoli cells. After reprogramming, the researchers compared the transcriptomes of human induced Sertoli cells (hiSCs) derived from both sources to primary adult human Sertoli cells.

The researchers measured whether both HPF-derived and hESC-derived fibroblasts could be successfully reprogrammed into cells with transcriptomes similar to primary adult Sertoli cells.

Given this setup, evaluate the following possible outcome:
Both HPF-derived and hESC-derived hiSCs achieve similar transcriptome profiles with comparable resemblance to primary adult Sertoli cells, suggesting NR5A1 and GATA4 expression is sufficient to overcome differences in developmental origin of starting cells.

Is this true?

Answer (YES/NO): YES